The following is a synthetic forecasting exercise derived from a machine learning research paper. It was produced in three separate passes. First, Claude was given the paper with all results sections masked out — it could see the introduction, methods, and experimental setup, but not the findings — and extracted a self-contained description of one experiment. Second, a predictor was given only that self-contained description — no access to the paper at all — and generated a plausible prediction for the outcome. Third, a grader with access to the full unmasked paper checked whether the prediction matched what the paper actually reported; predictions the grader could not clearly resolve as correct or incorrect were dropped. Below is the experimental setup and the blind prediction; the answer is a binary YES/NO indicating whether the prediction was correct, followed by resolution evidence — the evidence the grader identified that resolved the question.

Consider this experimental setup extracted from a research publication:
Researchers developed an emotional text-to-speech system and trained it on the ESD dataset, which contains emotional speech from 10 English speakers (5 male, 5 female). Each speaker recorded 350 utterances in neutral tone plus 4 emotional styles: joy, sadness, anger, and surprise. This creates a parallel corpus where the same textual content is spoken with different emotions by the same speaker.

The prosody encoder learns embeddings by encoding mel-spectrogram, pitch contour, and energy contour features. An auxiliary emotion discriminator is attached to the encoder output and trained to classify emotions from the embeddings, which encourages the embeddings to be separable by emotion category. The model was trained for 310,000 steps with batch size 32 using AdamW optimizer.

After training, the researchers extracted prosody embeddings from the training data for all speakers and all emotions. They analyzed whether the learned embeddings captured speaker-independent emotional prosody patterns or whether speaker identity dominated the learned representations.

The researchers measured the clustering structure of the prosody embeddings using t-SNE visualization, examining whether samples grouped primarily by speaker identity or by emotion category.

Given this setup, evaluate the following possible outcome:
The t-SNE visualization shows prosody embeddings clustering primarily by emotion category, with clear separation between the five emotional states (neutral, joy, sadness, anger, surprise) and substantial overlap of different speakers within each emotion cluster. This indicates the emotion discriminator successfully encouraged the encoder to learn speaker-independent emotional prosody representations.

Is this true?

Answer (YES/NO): NO